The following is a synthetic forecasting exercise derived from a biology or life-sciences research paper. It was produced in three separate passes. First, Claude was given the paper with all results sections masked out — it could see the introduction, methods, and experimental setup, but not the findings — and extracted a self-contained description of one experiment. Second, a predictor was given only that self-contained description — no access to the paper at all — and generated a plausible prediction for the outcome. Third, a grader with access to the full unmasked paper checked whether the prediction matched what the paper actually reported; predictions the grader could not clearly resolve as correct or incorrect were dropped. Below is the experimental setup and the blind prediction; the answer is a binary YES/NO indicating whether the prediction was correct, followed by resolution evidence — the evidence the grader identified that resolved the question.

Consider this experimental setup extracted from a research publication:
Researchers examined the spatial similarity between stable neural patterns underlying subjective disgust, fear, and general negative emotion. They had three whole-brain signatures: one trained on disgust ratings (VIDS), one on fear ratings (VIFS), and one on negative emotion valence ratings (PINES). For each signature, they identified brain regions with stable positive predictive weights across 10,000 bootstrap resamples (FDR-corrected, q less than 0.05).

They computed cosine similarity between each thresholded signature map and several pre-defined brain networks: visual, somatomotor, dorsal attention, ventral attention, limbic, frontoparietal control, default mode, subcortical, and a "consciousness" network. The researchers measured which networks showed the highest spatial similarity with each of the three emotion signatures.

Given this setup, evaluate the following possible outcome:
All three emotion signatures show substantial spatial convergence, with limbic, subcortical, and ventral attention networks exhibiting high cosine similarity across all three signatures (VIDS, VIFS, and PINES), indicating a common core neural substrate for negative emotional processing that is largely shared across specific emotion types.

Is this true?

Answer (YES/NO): NO